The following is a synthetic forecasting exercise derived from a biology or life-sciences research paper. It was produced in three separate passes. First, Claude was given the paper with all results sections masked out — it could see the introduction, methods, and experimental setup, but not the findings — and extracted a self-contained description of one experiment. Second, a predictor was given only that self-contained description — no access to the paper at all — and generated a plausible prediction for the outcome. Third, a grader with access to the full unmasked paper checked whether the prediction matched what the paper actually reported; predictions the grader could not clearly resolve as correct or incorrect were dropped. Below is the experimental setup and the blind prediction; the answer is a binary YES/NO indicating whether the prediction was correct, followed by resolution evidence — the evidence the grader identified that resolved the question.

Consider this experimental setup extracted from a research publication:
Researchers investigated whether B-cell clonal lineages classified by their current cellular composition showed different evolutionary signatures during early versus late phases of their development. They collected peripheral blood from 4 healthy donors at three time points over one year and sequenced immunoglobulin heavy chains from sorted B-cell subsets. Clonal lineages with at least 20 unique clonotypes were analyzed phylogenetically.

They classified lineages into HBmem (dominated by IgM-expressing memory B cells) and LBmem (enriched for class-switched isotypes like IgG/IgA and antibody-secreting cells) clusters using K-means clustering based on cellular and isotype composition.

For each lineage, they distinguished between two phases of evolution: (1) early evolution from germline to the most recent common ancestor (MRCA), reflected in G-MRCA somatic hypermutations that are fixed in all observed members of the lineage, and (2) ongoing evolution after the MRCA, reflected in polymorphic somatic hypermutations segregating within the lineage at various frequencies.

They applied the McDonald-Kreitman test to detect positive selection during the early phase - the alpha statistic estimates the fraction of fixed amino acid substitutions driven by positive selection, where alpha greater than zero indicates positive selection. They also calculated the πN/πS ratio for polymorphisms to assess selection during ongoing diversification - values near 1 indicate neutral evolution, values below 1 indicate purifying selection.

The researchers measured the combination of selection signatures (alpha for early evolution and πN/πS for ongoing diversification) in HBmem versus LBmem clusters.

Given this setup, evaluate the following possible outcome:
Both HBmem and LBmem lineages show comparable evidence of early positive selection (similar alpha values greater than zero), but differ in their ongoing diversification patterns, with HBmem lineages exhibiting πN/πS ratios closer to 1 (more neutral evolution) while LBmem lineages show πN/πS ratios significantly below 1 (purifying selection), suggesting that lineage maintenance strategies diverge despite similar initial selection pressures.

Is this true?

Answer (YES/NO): NO